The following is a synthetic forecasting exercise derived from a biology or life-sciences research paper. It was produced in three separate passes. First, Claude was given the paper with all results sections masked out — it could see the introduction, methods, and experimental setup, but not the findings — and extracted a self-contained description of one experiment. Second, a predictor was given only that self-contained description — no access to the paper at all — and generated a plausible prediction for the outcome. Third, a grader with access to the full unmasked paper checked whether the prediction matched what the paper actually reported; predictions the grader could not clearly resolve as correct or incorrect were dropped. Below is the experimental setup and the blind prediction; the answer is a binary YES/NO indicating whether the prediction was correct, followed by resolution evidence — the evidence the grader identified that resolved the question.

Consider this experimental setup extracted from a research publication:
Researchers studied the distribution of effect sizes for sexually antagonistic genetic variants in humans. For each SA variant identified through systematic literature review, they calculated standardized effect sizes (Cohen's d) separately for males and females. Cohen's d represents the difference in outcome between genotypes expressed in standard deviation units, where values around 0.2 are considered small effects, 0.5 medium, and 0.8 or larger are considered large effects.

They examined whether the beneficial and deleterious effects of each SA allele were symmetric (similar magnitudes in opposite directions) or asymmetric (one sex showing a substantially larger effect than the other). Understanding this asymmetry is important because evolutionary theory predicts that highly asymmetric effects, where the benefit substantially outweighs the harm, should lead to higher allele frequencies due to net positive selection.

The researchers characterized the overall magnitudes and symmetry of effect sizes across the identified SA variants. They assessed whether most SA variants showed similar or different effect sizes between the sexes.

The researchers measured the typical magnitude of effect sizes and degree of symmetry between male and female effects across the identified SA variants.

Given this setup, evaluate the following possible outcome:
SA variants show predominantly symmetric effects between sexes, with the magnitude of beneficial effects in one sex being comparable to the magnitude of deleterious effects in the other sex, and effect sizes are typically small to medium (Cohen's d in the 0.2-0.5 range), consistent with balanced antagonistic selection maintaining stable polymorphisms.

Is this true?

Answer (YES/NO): NO